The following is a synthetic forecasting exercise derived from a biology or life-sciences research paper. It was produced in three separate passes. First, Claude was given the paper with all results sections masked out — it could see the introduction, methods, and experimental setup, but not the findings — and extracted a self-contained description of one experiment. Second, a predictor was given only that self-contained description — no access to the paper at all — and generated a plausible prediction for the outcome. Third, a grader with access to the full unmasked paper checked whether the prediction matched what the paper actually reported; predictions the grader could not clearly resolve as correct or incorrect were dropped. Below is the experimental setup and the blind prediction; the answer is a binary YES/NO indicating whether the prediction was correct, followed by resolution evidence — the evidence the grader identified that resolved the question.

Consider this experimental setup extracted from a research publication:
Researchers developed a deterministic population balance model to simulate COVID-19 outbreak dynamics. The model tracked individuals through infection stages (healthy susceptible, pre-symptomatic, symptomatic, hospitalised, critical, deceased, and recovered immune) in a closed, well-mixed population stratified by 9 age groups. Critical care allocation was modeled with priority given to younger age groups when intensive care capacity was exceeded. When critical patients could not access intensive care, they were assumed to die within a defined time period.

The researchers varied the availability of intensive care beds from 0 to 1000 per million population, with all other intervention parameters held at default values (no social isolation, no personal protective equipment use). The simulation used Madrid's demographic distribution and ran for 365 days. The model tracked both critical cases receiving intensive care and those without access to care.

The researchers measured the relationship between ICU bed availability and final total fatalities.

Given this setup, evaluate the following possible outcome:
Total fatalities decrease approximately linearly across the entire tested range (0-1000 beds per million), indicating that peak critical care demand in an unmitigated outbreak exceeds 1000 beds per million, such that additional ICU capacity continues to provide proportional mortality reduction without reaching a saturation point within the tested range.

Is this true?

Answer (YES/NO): NO